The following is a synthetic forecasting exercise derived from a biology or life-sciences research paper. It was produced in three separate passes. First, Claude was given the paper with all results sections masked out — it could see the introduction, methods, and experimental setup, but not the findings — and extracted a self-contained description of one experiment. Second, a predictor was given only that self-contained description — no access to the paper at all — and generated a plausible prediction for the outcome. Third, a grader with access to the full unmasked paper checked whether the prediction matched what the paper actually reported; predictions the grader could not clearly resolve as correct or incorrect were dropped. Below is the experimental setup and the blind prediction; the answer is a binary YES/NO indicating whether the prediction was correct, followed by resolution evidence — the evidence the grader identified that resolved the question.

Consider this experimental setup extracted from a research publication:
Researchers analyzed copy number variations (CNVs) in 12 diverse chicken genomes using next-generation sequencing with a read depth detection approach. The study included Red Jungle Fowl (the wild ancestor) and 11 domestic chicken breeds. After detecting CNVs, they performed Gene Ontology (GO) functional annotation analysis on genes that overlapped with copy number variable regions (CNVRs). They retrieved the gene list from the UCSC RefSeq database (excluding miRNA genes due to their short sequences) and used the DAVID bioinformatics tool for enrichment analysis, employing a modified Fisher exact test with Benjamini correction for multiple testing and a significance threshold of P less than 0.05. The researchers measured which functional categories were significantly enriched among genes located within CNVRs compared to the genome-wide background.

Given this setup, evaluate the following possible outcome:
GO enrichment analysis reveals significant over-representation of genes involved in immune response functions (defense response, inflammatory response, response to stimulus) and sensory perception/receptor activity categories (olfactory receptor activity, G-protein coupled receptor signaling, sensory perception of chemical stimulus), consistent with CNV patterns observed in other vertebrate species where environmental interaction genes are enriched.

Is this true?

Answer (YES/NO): NO